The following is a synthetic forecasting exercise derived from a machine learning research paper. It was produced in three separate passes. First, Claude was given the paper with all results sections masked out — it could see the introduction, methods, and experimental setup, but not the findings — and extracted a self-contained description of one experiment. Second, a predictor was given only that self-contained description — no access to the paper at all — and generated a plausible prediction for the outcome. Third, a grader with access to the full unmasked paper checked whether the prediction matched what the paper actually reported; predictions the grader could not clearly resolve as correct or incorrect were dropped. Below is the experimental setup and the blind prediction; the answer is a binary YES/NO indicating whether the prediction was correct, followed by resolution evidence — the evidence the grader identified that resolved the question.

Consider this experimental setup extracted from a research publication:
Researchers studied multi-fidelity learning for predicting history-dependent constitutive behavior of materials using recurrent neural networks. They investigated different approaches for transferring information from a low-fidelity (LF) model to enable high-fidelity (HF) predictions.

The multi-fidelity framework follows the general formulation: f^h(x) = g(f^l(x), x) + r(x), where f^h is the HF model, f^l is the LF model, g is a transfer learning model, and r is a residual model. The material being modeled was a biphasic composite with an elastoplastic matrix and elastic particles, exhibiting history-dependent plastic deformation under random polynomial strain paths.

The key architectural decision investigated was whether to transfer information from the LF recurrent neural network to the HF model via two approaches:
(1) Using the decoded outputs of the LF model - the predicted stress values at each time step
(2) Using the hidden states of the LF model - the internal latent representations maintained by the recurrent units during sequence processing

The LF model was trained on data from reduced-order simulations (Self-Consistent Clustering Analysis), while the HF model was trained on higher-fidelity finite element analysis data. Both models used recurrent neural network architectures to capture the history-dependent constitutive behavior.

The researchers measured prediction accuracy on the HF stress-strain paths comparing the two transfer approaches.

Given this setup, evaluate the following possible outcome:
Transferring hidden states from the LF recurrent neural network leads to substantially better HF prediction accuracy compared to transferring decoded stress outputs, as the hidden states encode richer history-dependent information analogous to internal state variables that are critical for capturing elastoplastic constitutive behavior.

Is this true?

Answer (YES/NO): YES